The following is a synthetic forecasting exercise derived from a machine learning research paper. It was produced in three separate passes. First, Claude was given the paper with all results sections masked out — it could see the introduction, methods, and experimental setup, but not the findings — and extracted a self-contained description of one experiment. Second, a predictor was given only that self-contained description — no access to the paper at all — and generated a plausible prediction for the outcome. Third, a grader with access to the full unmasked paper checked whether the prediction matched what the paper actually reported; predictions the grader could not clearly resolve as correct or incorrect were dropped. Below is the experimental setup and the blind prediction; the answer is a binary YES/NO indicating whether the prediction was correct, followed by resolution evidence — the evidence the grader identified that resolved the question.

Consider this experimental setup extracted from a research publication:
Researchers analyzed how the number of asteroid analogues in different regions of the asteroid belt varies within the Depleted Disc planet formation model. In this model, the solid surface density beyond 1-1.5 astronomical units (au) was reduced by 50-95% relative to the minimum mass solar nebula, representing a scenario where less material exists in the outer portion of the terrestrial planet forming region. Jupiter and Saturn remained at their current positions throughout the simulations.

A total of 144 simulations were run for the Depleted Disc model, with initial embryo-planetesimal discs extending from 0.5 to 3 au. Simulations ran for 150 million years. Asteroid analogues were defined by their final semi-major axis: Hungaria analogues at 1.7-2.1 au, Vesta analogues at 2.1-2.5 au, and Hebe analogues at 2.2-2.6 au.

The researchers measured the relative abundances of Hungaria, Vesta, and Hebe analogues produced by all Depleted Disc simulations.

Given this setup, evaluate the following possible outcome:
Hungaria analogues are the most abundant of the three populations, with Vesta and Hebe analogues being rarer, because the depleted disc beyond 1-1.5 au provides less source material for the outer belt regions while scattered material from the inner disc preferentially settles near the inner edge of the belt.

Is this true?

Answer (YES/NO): NO